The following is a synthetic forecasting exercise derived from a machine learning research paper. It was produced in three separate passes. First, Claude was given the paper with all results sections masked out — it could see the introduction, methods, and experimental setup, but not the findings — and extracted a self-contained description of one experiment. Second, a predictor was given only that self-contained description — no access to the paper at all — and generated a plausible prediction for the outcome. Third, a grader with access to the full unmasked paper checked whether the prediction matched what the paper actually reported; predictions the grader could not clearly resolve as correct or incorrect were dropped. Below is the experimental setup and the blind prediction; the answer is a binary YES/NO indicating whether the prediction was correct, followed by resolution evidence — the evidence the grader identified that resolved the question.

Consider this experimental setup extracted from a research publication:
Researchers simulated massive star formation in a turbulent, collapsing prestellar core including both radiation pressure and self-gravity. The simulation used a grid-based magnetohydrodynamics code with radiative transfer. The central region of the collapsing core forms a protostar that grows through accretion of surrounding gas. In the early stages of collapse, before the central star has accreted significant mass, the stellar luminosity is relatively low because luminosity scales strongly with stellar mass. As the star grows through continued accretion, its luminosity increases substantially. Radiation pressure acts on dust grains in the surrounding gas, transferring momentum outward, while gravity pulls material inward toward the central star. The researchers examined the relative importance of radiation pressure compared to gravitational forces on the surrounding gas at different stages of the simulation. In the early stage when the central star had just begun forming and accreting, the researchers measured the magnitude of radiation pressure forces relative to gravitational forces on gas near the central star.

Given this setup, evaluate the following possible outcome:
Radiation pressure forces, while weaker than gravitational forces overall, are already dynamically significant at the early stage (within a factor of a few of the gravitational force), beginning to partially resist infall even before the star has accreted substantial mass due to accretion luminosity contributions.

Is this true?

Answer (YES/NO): NO